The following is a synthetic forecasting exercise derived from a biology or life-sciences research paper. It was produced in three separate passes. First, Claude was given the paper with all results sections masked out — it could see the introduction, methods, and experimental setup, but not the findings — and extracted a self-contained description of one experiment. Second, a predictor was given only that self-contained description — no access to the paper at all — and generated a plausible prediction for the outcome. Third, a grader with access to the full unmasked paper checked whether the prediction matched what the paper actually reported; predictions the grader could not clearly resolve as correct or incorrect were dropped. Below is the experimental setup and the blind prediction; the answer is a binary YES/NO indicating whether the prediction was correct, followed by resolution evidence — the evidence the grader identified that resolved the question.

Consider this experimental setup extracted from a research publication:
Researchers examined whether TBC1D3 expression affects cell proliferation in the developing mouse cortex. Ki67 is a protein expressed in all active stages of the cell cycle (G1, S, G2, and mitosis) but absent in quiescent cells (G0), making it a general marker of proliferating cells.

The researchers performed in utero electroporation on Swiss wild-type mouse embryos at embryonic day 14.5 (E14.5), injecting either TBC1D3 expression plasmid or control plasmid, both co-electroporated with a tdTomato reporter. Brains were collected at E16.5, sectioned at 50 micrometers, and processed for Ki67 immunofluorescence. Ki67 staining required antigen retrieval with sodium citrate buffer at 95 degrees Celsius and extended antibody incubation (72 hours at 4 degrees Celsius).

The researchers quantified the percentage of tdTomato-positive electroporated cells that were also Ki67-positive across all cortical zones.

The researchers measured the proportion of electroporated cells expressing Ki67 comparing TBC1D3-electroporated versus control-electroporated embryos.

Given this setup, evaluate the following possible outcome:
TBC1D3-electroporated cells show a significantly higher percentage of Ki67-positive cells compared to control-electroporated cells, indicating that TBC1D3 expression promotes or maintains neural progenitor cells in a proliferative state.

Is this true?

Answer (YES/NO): NO